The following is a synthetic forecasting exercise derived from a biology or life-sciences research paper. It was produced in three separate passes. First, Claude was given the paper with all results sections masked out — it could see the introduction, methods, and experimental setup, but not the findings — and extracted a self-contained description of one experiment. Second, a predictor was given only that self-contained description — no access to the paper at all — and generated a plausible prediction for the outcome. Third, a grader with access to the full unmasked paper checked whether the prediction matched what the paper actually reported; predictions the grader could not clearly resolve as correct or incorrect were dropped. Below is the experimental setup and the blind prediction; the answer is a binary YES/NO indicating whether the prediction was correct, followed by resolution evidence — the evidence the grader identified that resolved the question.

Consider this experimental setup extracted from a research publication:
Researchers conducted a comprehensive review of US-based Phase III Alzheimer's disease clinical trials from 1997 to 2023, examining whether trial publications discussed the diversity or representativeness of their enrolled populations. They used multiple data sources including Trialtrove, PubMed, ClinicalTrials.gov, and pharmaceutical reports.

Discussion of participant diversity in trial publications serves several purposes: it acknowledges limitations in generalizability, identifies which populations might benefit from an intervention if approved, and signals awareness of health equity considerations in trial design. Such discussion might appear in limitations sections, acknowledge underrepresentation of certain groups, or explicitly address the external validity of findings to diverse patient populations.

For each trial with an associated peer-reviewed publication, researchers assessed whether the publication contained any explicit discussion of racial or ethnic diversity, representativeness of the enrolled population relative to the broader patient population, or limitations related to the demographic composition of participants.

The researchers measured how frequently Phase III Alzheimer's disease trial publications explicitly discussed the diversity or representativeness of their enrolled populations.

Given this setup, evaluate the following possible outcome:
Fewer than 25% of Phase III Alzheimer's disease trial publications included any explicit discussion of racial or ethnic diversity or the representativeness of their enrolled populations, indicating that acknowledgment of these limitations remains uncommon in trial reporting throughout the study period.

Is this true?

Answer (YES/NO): YES